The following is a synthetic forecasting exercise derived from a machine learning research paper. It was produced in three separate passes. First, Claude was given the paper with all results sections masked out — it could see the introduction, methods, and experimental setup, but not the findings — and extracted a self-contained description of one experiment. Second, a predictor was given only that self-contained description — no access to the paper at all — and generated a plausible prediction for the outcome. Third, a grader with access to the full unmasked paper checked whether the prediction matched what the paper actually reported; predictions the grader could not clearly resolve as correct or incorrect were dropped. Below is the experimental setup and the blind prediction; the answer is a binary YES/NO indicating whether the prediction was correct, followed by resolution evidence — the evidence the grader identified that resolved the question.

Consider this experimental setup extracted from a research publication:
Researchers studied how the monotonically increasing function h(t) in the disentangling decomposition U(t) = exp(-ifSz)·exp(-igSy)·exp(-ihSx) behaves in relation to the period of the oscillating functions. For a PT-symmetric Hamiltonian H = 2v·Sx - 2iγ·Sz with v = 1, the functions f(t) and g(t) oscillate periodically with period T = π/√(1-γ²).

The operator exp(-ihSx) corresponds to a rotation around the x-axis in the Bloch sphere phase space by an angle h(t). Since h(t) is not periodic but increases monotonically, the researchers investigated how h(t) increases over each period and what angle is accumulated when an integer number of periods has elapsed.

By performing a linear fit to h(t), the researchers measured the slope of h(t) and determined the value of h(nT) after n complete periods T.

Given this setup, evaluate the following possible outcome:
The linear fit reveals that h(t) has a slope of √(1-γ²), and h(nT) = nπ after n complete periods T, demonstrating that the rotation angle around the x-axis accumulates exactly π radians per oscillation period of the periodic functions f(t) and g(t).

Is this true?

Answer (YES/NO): NO